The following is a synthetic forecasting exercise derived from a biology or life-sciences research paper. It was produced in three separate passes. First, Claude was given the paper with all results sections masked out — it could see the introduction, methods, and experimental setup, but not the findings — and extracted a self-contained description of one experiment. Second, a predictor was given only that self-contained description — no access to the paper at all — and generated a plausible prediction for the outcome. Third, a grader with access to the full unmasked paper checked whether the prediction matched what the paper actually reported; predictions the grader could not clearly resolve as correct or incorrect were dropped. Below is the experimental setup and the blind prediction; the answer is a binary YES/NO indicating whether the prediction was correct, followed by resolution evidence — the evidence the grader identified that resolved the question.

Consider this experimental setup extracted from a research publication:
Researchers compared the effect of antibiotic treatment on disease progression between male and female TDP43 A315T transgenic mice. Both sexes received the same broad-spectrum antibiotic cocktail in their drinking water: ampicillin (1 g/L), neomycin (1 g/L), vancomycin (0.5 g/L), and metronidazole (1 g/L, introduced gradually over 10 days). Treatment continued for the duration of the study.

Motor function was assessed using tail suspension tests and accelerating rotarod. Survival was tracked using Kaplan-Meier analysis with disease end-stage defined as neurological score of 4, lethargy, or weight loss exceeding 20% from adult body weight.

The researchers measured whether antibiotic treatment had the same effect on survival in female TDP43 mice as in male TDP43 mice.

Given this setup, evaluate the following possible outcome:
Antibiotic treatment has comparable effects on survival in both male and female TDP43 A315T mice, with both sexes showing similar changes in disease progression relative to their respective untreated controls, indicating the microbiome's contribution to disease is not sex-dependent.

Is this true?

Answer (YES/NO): NO